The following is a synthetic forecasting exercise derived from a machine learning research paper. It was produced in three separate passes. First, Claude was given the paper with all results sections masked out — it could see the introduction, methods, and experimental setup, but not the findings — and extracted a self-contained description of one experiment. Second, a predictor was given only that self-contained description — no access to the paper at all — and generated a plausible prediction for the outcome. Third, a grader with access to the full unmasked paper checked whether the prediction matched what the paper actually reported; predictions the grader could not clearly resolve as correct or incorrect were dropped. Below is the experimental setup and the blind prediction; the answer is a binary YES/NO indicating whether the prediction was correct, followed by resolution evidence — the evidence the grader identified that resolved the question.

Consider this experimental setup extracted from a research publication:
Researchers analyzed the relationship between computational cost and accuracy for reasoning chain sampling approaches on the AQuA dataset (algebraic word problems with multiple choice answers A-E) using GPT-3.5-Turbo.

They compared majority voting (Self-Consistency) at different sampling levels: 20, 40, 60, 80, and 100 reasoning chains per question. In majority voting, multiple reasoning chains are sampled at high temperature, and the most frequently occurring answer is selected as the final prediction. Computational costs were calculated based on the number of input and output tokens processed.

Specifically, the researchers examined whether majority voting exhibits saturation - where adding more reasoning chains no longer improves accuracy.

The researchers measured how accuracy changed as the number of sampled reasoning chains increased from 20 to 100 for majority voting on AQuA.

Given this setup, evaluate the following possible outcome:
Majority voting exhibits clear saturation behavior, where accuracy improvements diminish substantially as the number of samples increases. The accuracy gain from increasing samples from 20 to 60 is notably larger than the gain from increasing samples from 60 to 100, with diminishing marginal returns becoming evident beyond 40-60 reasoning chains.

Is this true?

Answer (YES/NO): YES